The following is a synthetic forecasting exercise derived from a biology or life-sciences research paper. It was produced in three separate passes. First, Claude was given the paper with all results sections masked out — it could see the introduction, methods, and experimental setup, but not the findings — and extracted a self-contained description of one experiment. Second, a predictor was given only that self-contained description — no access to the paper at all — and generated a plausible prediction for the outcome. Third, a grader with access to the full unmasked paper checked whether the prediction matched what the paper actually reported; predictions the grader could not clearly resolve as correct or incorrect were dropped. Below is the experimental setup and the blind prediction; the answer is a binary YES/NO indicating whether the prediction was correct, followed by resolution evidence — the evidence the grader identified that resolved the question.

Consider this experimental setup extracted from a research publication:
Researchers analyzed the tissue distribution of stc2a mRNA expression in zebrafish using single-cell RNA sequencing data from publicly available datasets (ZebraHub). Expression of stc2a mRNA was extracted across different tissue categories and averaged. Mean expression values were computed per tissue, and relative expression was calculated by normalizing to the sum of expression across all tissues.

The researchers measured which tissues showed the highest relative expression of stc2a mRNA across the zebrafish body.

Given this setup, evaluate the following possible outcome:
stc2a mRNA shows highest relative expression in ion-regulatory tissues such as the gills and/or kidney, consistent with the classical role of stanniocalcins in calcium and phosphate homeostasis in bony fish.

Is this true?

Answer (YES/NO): NO